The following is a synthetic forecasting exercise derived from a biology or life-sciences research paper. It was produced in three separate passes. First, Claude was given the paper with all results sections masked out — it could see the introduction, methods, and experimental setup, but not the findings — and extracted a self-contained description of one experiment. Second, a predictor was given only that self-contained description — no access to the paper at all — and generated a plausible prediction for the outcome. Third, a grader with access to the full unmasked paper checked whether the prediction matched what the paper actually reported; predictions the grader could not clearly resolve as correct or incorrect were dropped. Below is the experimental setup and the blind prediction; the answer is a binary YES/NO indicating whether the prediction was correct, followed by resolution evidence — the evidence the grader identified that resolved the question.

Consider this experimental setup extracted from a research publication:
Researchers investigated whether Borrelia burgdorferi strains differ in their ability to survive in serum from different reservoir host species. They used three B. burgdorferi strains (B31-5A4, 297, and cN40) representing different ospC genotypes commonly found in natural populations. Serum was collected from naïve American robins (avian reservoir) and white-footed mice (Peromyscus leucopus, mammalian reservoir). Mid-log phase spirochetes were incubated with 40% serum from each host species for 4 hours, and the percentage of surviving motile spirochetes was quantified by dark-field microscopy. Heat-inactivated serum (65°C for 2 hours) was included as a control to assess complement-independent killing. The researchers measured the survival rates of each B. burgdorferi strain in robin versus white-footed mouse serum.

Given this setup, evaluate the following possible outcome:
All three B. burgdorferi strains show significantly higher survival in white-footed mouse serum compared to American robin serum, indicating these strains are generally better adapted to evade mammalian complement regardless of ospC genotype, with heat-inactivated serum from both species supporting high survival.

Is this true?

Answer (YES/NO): NO